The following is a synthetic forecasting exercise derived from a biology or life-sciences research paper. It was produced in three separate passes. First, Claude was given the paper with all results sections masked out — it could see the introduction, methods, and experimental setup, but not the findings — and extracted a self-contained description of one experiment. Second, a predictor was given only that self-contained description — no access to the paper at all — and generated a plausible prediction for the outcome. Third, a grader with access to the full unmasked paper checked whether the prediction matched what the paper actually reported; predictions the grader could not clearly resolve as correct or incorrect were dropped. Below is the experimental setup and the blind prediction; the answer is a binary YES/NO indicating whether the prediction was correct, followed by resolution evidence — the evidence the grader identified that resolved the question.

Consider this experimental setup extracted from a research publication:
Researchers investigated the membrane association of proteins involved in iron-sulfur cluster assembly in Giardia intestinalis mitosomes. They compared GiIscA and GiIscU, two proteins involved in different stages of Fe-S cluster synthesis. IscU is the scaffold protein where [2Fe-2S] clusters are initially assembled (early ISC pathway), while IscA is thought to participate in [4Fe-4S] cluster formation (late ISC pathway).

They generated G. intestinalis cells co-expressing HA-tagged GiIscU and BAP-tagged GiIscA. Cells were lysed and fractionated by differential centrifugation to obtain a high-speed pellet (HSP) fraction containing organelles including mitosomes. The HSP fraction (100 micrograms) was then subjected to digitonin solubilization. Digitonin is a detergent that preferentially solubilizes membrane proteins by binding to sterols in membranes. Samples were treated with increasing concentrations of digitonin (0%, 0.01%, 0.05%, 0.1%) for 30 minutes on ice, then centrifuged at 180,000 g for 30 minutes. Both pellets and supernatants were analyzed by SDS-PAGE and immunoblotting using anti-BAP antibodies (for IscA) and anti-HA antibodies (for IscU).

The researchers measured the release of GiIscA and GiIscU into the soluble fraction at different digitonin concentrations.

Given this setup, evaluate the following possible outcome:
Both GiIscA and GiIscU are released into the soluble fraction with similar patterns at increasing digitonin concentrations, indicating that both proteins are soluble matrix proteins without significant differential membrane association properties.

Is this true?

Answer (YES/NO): NO